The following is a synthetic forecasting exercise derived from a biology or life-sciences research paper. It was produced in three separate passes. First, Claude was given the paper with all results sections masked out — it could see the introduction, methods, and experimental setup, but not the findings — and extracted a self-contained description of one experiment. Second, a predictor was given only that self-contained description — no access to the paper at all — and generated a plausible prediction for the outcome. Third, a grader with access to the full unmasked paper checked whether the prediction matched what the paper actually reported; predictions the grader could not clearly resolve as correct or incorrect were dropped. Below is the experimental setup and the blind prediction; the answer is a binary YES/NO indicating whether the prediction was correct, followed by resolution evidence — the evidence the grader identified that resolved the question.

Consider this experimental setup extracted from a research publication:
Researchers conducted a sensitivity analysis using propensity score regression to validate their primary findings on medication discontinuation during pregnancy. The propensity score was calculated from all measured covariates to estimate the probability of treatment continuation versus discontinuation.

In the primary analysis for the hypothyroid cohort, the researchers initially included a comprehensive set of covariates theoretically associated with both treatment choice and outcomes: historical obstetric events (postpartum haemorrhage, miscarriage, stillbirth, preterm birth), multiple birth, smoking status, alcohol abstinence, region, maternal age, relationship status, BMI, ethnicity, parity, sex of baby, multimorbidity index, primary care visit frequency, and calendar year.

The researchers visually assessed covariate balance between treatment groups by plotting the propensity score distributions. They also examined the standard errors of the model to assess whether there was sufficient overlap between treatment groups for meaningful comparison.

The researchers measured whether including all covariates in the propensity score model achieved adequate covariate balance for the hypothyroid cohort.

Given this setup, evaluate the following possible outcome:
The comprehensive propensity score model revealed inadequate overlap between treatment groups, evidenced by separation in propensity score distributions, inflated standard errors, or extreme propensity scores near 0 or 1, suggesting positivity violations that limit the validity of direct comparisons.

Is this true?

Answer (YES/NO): YES